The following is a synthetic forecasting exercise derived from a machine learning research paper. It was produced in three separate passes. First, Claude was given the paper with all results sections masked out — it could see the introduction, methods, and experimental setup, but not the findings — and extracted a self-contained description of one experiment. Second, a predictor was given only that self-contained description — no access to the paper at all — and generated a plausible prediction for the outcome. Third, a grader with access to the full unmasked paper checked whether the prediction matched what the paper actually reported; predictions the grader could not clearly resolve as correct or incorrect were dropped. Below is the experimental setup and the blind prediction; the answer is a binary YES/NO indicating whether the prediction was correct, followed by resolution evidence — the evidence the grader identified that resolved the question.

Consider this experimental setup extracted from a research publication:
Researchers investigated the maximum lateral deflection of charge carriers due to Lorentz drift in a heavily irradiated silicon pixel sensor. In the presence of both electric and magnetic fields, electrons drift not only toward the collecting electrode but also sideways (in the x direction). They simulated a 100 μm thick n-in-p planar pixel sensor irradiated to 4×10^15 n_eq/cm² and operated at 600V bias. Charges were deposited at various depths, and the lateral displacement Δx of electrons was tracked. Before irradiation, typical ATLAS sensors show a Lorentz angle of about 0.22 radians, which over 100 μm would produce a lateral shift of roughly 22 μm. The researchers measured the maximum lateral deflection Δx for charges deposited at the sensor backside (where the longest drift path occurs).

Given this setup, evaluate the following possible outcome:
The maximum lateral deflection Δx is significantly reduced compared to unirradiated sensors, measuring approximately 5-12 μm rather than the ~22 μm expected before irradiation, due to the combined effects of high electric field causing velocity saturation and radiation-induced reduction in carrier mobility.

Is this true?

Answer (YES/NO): NO